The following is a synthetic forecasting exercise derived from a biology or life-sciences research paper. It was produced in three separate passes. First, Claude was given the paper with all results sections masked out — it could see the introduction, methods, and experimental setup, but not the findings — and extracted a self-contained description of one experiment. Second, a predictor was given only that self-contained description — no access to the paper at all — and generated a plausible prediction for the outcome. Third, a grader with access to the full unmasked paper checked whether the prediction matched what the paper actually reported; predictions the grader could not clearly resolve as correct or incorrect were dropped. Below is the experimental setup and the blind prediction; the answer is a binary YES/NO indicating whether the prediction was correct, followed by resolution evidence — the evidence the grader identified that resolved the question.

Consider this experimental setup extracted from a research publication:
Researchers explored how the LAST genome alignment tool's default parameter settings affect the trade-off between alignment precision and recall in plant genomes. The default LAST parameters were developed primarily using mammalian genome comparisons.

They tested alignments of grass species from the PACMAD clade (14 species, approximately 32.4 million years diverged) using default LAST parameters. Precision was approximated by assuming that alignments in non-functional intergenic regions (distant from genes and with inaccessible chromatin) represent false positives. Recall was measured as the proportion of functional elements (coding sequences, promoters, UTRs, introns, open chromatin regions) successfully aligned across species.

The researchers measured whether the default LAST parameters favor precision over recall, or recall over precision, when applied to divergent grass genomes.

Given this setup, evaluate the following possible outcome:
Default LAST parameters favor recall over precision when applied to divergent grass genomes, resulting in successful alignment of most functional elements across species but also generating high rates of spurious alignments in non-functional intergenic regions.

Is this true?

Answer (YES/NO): NO